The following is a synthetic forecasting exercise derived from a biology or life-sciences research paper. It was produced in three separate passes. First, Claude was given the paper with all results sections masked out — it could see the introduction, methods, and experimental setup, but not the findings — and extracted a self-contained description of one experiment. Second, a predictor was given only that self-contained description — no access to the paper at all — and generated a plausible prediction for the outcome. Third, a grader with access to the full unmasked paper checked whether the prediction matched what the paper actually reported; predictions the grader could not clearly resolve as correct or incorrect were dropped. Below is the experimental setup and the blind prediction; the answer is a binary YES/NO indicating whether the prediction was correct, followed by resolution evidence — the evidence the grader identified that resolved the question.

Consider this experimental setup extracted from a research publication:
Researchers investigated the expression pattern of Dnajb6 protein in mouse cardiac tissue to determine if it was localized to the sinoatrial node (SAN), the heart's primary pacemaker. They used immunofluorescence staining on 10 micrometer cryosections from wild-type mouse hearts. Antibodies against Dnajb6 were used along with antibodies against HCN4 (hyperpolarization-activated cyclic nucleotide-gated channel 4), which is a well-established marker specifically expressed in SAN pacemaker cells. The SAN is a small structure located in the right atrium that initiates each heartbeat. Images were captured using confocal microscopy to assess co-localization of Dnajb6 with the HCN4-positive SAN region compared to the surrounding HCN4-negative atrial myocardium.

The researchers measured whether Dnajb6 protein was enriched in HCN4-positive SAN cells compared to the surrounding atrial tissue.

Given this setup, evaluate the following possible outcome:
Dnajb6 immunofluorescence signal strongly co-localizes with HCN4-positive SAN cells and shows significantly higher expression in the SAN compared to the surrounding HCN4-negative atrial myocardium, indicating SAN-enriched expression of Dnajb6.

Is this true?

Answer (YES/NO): NO